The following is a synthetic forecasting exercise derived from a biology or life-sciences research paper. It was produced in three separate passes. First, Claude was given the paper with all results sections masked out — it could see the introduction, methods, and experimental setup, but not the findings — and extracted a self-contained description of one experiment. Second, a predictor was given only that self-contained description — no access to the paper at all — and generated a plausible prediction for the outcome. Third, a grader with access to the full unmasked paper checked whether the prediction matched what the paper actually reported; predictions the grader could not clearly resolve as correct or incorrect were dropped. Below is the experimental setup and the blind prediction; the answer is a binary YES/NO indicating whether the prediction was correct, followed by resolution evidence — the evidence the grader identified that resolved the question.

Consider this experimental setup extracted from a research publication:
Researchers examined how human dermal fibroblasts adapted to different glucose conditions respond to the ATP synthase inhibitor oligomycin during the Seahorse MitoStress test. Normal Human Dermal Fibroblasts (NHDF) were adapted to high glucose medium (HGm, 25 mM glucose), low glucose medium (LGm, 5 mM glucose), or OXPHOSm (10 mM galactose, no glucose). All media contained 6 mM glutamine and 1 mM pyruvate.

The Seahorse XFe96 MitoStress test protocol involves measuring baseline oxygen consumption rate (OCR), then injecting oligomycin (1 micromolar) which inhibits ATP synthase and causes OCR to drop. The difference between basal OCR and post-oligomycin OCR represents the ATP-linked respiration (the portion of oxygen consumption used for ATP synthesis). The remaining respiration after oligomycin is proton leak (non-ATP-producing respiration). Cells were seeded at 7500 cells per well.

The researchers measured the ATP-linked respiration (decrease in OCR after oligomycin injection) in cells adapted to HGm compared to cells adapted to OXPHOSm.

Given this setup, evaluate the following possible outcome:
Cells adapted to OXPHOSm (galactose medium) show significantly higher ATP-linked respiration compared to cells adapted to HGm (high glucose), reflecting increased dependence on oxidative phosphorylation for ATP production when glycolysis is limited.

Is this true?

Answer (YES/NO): YES